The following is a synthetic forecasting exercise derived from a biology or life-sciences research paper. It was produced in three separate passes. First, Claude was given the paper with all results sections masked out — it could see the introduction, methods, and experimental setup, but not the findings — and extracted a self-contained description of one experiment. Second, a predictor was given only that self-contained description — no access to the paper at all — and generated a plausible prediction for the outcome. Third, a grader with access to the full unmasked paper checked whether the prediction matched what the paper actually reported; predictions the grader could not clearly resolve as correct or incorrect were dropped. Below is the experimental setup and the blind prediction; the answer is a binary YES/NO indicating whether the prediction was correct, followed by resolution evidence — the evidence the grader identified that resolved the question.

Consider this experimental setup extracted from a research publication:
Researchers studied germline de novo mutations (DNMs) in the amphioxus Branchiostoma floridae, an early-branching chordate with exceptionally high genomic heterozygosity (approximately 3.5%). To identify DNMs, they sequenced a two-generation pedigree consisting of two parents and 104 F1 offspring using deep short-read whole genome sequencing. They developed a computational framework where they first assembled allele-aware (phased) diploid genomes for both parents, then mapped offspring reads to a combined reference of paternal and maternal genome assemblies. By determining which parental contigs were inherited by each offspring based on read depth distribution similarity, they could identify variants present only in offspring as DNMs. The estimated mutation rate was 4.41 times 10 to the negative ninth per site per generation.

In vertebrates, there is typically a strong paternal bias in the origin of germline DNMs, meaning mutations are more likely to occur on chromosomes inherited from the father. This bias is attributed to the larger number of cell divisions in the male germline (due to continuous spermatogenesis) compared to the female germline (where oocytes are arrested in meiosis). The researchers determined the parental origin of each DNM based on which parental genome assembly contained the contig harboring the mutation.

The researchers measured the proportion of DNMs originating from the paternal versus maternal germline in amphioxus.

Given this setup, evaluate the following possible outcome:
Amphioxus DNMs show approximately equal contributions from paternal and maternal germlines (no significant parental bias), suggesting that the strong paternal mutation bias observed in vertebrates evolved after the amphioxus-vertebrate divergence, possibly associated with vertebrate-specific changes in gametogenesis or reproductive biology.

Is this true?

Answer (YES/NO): NO